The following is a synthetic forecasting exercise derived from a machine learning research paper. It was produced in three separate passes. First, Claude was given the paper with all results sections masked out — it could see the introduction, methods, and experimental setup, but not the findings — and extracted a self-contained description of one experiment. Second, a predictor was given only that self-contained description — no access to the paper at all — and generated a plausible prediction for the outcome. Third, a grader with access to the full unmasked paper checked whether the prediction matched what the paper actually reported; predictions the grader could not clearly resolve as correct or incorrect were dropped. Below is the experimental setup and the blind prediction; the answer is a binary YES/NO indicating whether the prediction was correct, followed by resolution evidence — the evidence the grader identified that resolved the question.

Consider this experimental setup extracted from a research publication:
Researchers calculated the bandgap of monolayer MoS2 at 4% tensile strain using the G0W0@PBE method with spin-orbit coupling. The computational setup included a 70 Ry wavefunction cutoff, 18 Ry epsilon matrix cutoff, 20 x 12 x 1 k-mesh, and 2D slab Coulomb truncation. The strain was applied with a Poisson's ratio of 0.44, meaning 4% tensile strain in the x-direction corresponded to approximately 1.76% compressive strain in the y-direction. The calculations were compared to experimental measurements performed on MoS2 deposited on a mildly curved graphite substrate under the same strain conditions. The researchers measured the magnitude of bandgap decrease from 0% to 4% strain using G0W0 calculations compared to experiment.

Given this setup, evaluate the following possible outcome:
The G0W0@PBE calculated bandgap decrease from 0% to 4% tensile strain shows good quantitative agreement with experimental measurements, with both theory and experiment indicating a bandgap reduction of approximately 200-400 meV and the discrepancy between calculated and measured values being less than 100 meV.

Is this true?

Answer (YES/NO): NO